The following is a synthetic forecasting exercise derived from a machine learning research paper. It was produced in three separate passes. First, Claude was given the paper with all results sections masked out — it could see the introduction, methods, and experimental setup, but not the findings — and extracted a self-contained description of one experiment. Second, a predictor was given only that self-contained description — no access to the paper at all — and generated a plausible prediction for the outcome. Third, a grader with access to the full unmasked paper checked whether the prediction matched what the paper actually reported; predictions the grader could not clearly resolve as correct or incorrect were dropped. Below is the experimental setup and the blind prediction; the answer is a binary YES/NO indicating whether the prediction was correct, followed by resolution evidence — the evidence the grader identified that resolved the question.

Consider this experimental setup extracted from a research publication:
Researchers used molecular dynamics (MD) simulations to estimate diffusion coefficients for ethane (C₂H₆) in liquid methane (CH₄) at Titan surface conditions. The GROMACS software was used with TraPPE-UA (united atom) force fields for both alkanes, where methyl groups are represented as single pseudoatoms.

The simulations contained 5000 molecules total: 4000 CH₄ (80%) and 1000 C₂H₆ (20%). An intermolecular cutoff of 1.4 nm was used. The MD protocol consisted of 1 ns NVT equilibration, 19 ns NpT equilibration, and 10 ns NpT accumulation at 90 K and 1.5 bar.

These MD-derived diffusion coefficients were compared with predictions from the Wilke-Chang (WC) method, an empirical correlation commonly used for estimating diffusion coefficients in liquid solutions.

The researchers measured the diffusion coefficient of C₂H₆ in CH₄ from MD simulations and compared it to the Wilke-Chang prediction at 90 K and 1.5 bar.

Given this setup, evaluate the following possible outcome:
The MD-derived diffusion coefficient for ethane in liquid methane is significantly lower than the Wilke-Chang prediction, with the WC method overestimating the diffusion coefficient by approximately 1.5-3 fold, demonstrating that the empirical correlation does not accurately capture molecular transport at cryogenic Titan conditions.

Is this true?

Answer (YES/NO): NO